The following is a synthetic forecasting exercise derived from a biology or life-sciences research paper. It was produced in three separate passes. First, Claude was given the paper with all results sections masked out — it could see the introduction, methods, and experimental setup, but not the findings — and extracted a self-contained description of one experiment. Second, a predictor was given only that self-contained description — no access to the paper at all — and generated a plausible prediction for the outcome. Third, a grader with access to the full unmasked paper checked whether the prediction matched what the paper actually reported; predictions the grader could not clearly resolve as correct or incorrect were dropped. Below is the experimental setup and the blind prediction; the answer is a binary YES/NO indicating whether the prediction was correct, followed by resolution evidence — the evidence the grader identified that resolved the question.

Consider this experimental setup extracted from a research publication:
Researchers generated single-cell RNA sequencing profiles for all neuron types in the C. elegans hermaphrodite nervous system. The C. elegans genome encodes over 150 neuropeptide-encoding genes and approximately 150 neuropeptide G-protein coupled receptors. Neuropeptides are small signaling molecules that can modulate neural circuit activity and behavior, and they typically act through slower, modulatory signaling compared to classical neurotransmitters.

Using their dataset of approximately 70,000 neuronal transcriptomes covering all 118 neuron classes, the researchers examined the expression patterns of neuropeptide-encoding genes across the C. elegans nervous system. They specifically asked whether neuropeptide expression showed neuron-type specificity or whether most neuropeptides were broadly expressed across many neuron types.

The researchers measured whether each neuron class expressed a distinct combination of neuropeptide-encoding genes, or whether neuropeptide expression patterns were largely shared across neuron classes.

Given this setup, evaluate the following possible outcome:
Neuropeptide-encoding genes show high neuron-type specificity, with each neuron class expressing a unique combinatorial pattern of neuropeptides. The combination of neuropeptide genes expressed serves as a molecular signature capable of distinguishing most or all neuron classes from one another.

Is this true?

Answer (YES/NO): YES